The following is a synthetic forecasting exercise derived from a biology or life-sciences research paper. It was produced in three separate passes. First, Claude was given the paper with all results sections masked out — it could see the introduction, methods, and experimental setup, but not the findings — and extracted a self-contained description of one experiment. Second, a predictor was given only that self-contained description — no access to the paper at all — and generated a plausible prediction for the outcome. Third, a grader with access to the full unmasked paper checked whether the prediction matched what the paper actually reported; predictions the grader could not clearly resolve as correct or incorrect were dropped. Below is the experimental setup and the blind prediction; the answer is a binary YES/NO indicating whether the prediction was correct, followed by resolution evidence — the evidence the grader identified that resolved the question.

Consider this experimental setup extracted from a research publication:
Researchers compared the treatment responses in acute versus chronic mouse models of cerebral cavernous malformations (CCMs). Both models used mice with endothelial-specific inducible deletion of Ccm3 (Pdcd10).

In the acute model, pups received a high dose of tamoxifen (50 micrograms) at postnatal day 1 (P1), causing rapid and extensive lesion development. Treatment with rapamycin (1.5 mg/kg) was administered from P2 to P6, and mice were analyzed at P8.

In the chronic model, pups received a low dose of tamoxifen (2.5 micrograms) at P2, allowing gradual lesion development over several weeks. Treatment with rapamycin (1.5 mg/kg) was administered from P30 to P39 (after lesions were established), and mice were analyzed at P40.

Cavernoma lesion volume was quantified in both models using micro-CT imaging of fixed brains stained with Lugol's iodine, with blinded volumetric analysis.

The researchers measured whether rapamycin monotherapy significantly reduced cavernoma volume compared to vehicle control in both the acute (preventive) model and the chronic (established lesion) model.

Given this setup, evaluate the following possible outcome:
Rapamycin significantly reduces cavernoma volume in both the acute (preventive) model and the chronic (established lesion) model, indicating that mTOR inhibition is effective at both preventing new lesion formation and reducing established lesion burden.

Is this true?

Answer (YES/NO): NO